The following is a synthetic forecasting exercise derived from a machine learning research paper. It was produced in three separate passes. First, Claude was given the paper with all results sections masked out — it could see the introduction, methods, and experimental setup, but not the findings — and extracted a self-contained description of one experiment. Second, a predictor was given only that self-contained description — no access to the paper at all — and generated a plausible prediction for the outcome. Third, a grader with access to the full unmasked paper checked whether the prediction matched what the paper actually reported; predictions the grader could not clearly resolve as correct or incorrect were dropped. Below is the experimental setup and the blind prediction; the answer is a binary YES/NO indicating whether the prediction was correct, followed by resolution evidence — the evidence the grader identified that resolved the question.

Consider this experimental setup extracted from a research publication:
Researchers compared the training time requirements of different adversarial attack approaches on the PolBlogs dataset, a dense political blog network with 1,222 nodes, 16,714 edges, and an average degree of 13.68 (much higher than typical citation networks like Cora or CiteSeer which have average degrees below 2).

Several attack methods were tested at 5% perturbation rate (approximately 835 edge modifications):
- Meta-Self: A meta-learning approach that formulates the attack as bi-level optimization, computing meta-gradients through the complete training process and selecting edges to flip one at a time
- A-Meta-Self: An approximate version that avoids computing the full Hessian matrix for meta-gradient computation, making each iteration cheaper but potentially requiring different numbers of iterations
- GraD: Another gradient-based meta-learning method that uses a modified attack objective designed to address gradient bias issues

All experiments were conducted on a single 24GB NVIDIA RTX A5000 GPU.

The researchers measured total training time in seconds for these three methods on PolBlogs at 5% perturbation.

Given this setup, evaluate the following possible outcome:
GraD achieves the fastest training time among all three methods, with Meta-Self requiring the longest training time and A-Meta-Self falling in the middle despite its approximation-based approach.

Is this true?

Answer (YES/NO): NO